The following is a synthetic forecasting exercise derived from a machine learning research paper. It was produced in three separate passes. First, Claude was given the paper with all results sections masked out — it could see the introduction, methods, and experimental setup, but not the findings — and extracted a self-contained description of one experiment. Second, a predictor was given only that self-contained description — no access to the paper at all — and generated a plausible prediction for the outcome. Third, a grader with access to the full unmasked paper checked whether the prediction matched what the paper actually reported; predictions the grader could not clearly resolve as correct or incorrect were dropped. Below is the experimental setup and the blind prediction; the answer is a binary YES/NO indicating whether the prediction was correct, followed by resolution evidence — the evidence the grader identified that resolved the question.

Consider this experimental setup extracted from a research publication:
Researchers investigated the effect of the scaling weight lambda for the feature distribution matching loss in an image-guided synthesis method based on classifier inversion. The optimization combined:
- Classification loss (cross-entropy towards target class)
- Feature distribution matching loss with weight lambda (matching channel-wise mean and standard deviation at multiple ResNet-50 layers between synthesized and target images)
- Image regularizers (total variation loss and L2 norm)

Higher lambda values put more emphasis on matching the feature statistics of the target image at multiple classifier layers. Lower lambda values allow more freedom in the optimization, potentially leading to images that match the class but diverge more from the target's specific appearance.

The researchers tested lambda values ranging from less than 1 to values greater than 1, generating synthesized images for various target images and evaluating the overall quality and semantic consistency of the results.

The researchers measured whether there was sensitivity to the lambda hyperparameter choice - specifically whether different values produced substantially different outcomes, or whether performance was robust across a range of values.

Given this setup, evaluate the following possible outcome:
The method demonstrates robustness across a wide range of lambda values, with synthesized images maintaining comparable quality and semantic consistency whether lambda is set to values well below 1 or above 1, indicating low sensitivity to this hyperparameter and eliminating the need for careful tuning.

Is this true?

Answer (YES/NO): NO